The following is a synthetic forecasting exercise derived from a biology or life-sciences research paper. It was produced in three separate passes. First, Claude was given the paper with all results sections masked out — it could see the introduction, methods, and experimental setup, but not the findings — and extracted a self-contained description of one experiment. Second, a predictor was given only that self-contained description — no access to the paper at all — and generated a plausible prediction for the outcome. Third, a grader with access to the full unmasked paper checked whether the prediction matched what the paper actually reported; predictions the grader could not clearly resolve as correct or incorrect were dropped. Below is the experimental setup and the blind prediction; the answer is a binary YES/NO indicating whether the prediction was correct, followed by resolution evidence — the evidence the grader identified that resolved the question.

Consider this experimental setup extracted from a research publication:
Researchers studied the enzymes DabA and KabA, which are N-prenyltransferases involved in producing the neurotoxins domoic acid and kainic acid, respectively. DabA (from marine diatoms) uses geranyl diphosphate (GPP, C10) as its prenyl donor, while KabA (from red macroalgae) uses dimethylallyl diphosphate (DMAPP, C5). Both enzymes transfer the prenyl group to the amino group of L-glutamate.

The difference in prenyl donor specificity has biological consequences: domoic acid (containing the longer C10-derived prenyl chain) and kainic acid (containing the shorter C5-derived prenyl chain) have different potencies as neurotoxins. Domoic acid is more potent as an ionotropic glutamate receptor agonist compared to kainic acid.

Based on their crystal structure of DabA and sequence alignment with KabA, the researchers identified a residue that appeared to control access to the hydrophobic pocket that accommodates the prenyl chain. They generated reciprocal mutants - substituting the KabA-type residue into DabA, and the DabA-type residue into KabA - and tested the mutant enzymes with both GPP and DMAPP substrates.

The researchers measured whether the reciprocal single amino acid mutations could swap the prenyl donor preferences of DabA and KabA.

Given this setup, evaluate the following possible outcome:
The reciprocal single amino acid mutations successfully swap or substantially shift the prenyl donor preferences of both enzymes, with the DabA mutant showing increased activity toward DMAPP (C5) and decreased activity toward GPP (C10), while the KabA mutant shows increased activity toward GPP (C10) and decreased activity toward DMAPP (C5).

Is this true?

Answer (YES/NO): YES